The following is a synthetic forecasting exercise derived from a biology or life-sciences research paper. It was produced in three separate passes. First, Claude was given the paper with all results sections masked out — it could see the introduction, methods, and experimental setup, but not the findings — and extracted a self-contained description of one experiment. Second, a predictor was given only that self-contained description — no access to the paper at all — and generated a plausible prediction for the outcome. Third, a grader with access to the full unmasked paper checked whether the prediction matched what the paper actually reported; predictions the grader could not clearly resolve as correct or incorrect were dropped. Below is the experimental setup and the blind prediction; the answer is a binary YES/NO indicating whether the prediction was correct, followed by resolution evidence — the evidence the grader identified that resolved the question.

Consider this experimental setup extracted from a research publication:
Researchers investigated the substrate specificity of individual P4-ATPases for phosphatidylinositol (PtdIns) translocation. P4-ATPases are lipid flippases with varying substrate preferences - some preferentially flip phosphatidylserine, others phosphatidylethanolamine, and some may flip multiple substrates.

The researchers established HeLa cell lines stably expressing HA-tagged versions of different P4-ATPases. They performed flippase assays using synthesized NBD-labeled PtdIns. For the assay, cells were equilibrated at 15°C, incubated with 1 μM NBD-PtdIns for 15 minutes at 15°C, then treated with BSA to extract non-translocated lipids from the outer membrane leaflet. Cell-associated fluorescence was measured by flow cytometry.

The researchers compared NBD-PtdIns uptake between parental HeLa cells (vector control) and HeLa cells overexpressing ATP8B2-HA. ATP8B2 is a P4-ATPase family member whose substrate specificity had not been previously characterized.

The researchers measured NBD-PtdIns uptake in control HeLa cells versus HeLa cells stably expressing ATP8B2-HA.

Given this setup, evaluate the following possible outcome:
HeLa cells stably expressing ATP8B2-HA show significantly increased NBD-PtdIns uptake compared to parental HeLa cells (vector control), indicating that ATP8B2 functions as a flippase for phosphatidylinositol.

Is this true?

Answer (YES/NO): YES